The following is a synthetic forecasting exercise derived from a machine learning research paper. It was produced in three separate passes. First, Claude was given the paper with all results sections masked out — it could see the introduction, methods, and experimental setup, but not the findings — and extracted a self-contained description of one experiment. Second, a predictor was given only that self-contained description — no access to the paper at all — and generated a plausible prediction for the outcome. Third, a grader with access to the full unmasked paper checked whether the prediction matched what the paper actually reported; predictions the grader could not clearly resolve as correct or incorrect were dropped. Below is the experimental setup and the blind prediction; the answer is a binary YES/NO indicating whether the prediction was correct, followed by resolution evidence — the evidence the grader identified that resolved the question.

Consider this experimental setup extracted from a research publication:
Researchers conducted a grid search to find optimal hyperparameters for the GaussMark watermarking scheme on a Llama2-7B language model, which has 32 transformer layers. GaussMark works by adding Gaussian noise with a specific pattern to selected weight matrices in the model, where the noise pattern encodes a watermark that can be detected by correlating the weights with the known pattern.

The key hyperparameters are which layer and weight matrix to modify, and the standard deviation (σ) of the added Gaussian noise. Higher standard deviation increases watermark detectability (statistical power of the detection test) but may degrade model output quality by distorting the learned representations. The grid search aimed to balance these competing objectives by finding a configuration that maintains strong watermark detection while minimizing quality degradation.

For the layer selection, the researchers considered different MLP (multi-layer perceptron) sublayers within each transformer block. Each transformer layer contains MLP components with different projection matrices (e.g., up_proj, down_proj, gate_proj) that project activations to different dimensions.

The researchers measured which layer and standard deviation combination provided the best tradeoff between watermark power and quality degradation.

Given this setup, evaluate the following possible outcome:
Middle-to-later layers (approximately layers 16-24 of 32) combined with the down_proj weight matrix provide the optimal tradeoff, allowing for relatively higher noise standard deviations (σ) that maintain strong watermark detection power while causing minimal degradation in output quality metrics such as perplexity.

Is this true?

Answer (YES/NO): NO